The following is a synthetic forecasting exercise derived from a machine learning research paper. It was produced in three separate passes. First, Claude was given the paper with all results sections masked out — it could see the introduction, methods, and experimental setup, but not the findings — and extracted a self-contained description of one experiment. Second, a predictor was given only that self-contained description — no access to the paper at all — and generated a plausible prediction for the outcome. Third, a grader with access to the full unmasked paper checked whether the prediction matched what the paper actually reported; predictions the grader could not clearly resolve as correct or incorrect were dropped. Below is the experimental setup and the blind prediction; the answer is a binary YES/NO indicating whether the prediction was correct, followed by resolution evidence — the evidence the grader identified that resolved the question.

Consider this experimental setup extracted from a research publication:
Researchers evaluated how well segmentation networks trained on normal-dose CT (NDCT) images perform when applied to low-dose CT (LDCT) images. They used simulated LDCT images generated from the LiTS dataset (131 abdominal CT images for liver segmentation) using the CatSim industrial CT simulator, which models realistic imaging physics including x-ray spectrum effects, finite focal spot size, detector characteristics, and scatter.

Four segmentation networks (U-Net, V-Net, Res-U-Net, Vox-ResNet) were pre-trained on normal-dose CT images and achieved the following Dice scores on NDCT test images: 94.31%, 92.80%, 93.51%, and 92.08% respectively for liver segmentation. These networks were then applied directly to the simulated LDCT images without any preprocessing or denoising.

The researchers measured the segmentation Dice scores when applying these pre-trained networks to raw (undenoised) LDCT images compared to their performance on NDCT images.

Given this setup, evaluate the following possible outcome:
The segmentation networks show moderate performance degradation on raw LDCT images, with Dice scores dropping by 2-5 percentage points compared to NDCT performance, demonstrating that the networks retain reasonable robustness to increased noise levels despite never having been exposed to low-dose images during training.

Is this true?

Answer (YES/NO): NO